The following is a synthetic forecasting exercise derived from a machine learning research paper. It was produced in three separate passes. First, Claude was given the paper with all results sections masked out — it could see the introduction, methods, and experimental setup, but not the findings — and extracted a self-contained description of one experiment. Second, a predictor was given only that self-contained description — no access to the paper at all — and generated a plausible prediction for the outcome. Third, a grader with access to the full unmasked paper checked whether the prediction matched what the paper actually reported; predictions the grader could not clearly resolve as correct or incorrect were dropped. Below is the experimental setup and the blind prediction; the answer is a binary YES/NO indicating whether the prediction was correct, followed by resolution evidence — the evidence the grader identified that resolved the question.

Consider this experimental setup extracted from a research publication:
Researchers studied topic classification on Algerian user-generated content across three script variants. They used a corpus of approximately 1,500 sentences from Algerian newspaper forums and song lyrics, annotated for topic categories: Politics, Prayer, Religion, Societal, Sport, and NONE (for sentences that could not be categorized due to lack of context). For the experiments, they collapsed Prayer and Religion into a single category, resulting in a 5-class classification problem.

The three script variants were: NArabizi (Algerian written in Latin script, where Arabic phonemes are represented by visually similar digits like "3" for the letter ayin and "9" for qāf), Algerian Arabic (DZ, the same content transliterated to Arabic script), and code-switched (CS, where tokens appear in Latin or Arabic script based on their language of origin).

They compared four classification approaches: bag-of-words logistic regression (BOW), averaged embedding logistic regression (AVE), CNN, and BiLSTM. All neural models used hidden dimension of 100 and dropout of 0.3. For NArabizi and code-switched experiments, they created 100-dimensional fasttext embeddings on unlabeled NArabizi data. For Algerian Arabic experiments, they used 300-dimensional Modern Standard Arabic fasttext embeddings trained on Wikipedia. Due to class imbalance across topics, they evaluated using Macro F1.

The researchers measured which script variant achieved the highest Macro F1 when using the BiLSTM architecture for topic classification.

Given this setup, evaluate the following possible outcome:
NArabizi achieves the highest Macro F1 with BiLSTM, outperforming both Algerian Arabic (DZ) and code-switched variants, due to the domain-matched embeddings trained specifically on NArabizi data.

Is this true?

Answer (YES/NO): NO